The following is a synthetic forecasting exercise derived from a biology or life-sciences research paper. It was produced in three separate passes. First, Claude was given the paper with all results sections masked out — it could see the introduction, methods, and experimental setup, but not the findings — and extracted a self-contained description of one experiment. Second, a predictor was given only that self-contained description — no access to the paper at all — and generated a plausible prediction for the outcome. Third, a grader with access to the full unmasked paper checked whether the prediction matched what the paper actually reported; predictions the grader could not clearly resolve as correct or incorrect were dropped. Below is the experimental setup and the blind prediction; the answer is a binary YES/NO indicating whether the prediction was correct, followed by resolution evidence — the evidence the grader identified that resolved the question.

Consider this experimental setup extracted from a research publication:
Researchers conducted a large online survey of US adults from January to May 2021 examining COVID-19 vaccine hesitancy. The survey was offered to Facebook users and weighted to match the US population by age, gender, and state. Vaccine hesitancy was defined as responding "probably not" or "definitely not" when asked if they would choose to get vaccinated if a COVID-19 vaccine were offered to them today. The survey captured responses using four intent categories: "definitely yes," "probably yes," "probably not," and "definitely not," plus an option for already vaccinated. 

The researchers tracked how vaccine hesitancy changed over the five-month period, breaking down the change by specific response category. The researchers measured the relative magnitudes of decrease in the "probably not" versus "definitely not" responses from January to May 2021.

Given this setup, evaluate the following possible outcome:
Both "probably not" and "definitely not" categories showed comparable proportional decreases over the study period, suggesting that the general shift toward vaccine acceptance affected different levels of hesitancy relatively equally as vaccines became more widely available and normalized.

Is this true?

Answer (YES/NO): NO